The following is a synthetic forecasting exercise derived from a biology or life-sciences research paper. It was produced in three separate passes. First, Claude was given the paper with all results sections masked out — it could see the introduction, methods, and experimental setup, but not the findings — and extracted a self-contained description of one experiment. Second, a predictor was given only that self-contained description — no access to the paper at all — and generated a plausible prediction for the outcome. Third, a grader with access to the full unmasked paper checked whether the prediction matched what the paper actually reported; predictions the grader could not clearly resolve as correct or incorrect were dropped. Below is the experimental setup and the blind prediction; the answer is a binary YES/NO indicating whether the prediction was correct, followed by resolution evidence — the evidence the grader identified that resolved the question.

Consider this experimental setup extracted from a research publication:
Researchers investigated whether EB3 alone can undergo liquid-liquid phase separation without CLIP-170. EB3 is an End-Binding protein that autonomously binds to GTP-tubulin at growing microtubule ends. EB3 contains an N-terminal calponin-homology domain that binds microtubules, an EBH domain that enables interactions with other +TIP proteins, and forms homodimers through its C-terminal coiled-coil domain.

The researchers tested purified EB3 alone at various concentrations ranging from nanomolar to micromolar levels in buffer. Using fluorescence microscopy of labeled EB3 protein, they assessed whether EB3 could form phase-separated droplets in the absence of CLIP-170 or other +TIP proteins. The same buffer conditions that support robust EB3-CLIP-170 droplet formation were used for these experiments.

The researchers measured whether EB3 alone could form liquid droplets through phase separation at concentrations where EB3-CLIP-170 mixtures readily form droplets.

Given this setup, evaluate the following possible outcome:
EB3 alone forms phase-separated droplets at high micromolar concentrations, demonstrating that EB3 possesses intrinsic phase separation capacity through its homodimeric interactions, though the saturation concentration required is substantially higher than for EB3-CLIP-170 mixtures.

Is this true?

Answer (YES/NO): NO